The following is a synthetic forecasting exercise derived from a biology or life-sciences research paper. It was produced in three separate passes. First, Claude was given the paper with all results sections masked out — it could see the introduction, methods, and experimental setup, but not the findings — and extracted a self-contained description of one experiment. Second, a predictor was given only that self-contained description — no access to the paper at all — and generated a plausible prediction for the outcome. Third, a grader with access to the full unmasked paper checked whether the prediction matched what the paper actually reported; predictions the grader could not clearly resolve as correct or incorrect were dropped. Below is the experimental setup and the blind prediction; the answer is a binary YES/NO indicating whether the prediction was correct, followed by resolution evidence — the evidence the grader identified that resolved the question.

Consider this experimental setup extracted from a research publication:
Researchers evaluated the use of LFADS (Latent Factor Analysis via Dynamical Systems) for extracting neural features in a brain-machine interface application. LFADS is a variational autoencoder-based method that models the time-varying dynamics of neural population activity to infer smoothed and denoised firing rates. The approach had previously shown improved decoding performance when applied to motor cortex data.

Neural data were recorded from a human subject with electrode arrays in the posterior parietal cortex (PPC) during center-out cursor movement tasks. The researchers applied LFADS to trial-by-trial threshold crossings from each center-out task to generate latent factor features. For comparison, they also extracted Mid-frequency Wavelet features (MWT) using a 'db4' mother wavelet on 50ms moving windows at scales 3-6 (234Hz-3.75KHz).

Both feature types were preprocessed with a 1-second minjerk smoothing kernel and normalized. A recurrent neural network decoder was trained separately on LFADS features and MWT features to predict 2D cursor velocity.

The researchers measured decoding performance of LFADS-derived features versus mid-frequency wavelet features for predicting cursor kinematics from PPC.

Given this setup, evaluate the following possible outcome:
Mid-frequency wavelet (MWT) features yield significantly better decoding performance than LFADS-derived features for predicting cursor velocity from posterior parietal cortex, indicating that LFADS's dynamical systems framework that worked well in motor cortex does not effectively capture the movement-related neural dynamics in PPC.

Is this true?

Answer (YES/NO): YES